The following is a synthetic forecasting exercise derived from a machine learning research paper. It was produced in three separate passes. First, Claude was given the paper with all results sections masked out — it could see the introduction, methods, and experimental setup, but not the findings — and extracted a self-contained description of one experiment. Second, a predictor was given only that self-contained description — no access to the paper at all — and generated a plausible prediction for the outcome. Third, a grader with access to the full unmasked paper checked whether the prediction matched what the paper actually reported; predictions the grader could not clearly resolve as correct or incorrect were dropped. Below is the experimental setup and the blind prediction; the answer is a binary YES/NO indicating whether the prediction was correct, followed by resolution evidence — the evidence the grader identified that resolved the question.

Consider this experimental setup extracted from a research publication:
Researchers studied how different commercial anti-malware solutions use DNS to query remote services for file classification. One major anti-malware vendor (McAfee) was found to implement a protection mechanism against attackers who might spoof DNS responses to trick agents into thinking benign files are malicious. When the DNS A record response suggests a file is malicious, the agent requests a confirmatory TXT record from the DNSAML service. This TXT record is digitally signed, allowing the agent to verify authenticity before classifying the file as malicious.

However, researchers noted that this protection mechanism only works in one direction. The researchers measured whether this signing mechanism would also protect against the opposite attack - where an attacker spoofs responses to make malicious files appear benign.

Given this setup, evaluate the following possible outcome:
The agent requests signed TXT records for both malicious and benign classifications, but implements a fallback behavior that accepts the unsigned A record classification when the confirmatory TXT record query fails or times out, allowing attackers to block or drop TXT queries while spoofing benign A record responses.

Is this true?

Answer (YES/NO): NO